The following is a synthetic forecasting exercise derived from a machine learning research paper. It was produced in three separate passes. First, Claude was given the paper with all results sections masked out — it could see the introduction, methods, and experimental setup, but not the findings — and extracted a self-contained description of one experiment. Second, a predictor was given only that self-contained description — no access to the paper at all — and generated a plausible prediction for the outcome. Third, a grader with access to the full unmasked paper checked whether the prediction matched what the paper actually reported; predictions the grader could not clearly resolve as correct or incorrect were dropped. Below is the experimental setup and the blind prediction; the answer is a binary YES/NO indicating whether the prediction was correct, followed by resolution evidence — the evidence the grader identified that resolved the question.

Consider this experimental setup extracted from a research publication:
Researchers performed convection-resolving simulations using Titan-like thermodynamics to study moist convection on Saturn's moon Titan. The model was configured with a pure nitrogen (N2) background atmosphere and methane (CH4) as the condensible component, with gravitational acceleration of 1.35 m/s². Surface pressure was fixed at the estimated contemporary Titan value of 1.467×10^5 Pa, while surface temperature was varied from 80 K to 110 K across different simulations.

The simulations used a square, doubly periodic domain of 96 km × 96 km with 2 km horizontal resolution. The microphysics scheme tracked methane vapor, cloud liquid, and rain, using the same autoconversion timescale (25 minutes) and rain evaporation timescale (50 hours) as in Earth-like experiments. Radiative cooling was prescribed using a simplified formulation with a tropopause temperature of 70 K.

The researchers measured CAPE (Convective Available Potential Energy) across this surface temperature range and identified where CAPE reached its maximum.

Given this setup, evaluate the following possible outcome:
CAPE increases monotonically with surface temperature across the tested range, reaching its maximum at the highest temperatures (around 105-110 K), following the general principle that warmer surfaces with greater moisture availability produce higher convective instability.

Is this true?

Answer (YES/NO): NO